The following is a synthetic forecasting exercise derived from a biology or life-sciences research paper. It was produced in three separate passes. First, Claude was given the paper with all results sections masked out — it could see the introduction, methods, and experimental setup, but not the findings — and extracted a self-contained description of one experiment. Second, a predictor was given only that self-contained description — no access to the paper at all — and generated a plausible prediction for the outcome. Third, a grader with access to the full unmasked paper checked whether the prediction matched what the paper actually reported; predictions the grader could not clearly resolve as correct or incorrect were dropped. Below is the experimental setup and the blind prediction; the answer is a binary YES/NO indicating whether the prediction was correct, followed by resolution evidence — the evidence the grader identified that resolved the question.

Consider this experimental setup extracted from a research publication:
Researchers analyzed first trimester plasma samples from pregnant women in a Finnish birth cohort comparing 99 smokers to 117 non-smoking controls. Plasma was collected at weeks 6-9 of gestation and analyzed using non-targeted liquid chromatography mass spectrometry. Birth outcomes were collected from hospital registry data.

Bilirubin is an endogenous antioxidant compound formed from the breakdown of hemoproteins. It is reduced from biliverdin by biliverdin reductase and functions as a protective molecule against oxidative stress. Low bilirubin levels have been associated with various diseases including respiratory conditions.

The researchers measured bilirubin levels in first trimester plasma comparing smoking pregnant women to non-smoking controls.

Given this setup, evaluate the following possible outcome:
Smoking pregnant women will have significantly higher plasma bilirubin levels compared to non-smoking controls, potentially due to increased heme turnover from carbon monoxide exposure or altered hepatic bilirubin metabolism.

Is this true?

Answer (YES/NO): NO